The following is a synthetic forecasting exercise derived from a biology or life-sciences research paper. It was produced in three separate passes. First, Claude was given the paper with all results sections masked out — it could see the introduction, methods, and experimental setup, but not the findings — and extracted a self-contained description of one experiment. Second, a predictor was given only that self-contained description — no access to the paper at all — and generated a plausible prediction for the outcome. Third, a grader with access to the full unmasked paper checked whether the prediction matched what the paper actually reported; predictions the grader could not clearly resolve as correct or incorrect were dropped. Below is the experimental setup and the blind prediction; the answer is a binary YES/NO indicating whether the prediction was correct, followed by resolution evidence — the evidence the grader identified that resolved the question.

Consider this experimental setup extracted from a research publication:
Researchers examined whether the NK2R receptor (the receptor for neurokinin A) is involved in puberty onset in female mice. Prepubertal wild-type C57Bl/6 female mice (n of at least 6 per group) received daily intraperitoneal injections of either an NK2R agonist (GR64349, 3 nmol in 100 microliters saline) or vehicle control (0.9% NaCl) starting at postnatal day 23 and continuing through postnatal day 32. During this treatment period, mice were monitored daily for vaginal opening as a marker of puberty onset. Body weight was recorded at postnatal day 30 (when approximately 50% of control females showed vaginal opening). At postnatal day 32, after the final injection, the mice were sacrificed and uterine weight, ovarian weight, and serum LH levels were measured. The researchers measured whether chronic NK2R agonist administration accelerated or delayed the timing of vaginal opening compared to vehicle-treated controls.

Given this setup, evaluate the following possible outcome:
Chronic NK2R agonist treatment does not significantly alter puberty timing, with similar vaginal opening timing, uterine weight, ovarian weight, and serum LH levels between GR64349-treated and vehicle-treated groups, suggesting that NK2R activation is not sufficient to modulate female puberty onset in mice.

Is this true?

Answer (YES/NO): NO